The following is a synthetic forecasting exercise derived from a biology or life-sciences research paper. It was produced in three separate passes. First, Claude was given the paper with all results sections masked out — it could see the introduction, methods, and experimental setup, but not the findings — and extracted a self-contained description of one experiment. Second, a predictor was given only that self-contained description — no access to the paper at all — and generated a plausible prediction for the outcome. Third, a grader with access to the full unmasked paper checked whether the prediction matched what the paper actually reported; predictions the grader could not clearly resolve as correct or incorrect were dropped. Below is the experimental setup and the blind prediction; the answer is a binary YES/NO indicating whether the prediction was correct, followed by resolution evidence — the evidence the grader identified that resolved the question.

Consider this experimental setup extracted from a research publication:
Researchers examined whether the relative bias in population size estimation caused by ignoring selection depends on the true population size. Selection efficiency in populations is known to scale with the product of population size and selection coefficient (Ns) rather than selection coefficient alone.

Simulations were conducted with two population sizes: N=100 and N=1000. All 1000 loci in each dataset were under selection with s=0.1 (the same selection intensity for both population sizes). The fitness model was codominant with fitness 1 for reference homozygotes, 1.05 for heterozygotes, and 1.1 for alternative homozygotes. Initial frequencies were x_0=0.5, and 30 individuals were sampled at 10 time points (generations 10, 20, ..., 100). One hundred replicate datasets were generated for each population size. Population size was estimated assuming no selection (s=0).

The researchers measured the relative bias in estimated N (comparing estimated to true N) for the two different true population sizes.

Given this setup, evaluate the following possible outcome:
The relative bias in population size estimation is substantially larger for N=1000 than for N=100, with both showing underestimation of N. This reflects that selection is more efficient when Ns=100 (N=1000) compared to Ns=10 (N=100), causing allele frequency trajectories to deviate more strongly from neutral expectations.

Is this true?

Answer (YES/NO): YES